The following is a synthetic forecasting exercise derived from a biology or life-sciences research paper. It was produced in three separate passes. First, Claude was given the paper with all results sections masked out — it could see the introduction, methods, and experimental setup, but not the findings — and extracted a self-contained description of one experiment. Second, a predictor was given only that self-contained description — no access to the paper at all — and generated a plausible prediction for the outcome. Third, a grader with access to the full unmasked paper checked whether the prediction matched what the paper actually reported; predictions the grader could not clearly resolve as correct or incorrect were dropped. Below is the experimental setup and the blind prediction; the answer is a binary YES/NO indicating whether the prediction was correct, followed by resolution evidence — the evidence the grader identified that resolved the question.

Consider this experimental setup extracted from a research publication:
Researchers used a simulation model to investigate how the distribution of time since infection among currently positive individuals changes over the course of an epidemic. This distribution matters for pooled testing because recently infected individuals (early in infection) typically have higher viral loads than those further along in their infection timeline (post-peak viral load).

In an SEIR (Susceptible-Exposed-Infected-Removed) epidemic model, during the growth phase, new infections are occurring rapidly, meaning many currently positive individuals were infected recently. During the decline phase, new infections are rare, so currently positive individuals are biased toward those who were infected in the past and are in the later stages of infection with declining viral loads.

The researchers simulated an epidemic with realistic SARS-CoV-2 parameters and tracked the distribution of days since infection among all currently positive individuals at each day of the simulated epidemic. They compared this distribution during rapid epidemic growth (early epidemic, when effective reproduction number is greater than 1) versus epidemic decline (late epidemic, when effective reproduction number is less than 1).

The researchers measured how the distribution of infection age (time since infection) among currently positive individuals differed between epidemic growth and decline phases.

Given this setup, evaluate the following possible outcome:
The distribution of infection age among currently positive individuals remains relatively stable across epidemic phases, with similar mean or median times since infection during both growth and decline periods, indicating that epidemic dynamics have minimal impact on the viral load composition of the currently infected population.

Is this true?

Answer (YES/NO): NO